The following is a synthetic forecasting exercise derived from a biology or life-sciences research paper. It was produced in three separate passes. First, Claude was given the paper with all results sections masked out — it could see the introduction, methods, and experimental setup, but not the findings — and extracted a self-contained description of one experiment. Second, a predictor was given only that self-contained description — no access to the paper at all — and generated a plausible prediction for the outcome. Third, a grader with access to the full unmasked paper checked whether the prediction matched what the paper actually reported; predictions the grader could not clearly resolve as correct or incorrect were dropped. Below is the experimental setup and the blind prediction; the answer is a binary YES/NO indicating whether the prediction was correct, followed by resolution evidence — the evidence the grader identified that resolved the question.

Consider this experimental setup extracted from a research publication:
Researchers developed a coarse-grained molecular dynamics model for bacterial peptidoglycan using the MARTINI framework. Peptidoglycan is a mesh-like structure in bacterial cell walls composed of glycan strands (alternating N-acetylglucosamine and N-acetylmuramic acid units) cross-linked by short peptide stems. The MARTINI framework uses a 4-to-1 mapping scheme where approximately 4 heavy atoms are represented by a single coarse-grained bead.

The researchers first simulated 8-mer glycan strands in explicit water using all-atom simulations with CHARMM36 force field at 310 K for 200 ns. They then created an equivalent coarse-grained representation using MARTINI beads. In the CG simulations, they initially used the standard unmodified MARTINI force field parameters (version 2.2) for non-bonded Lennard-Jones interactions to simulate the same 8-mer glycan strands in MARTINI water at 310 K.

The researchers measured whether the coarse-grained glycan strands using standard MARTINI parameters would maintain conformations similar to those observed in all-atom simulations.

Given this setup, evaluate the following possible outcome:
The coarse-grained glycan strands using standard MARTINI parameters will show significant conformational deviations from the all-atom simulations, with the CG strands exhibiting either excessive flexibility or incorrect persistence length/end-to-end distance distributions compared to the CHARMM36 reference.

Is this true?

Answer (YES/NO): YES